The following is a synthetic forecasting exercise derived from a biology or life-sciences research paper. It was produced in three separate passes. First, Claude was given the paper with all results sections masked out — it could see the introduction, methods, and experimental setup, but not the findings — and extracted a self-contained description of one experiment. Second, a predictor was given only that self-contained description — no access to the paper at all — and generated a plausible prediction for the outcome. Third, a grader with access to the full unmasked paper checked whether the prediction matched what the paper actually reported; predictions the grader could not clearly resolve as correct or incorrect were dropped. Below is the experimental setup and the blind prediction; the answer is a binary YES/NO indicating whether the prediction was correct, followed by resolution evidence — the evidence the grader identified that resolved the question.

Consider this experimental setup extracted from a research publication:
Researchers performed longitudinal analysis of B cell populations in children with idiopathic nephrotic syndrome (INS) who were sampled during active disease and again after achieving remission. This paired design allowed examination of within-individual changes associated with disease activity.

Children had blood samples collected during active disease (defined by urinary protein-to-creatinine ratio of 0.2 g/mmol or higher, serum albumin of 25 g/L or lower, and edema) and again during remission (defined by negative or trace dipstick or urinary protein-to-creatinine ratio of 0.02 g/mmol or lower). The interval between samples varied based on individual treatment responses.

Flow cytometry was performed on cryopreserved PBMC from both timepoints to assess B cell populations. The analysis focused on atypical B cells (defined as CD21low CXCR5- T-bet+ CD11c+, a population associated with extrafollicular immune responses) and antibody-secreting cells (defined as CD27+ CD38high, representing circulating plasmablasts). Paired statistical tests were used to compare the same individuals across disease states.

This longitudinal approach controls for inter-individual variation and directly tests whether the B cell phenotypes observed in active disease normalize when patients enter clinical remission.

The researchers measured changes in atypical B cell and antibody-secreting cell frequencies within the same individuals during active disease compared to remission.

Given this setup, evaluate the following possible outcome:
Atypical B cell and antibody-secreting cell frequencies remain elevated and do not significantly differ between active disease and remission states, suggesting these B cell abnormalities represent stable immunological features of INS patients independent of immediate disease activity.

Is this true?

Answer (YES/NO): NO